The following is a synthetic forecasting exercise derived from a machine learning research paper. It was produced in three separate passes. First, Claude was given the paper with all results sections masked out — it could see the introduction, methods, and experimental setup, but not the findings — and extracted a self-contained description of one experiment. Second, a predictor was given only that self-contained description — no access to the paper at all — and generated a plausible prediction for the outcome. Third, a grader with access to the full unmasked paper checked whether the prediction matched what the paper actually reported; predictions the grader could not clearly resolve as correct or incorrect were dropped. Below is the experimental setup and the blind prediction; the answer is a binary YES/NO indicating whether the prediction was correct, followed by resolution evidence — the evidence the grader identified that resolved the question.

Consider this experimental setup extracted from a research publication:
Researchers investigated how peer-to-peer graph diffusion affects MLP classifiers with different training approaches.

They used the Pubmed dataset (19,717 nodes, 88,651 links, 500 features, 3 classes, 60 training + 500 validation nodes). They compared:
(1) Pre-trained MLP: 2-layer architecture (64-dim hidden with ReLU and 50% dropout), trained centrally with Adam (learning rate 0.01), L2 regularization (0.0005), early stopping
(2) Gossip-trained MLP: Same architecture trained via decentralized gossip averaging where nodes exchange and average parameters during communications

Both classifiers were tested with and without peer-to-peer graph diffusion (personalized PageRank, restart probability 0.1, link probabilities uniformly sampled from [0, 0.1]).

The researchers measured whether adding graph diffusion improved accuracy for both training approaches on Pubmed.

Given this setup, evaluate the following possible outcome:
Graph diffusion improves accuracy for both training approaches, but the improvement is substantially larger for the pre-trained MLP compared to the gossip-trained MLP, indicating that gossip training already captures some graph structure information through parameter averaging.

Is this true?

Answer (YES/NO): YES